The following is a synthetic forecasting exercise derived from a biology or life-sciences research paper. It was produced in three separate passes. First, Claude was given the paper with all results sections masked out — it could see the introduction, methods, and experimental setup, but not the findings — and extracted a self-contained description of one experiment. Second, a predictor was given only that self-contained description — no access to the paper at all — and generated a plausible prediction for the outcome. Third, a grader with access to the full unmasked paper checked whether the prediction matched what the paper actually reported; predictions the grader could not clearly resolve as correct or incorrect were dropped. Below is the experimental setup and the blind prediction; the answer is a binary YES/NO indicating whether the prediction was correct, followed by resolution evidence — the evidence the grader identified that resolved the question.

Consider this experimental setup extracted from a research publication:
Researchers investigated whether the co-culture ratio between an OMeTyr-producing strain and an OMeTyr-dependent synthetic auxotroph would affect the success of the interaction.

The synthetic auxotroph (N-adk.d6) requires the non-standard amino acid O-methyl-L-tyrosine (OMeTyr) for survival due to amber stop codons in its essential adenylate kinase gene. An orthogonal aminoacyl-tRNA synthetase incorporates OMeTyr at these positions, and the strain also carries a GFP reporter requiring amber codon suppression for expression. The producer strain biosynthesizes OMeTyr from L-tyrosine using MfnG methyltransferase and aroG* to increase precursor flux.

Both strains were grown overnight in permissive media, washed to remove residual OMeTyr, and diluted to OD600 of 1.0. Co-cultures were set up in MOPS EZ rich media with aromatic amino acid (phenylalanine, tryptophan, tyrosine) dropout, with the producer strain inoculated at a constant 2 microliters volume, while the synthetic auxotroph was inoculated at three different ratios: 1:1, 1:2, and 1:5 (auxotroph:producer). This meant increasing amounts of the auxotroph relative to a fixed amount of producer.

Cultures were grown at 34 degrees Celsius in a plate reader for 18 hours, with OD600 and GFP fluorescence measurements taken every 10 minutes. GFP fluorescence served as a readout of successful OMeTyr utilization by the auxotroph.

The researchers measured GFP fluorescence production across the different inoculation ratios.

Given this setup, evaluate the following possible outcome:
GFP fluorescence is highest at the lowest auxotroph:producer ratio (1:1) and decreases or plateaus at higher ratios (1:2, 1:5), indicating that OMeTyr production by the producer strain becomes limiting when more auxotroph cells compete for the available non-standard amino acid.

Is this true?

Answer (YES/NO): NO